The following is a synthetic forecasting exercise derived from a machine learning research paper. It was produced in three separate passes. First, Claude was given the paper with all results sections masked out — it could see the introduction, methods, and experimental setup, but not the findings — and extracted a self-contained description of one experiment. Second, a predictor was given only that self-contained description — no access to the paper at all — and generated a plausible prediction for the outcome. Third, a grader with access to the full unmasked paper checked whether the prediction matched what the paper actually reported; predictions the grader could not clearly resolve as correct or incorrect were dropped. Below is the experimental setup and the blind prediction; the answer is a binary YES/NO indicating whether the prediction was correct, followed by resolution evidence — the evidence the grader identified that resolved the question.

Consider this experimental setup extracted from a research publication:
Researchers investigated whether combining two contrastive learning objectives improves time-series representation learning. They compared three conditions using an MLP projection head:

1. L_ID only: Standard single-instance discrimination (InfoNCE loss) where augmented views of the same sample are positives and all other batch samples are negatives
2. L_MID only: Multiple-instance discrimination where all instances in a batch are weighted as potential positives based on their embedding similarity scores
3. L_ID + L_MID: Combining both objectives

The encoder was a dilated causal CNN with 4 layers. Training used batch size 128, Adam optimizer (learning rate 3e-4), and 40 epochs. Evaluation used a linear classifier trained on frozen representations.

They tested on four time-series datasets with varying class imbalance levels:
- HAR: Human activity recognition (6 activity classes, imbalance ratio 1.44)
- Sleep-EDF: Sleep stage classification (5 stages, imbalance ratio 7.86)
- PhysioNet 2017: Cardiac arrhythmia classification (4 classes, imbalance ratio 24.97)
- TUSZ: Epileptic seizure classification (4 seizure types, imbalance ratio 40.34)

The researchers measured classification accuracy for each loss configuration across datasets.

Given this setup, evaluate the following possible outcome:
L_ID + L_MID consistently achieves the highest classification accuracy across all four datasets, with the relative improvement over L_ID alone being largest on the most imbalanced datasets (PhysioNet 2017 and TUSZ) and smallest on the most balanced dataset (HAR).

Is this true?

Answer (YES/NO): NO